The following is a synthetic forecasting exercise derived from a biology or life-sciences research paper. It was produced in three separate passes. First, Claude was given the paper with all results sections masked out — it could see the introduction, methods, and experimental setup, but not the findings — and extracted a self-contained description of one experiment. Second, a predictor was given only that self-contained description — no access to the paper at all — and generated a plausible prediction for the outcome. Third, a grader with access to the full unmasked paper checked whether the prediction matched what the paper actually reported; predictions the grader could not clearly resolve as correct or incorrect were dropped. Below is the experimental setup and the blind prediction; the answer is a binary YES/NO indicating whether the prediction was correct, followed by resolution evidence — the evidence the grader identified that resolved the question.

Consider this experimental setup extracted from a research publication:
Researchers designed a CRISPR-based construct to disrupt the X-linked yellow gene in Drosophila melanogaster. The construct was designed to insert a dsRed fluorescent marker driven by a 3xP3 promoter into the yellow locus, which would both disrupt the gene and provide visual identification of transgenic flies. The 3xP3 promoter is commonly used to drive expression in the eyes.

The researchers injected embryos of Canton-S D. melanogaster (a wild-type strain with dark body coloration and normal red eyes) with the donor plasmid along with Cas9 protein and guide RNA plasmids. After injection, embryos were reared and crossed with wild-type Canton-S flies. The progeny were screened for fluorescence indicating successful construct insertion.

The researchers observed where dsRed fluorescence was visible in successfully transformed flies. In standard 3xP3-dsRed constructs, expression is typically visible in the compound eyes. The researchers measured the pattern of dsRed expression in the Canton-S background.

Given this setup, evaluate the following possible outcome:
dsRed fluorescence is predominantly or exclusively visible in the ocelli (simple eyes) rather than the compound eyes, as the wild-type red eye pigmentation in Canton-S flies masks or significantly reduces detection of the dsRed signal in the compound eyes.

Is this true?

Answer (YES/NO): YES